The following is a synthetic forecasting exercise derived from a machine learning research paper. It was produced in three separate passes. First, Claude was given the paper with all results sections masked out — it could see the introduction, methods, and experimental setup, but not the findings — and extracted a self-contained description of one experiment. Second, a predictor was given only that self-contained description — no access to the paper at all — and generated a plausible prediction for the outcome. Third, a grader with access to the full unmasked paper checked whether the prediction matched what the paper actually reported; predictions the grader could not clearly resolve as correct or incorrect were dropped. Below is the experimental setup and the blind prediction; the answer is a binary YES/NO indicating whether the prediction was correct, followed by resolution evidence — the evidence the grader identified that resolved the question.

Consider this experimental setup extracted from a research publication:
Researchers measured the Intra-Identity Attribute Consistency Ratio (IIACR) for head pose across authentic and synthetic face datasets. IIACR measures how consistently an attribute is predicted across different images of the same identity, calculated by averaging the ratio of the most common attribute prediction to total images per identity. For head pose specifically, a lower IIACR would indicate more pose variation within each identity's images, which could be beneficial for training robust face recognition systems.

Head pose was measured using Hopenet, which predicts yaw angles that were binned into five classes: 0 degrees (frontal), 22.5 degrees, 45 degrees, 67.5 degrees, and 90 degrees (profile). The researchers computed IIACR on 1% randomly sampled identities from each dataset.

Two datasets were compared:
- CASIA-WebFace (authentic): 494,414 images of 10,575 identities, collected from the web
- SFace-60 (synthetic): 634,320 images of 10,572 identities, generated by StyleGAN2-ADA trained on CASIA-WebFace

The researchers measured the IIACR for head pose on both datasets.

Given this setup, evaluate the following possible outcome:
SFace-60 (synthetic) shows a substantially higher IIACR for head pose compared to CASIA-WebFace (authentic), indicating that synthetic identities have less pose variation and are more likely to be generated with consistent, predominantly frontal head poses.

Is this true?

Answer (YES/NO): NO